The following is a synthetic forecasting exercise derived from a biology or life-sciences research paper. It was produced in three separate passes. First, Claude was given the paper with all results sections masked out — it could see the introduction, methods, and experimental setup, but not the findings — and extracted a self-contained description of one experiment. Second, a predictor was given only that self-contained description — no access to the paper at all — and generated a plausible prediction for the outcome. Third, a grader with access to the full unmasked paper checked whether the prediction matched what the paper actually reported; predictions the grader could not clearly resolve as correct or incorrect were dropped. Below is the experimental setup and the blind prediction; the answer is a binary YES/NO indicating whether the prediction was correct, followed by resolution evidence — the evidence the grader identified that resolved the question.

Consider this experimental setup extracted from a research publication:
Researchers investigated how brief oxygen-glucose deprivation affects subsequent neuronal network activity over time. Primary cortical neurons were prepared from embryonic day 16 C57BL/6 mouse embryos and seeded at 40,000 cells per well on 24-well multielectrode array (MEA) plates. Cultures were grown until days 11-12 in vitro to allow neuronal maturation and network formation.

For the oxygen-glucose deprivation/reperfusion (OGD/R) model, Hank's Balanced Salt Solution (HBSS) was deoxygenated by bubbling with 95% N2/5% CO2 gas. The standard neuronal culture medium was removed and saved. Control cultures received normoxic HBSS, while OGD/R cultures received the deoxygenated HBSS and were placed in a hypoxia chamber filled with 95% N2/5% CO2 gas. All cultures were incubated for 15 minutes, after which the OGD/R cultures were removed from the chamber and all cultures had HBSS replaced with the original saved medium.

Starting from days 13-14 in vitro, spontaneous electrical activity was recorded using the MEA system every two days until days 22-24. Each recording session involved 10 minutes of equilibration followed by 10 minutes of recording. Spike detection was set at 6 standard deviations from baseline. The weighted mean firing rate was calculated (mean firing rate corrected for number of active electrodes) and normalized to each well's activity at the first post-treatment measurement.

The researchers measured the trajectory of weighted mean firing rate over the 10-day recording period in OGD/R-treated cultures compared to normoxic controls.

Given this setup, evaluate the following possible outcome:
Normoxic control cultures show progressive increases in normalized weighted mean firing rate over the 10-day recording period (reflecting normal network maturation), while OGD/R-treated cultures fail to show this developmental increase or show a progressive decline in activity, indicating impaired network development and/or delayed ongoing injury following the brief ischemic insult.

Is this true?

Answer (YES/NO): NO